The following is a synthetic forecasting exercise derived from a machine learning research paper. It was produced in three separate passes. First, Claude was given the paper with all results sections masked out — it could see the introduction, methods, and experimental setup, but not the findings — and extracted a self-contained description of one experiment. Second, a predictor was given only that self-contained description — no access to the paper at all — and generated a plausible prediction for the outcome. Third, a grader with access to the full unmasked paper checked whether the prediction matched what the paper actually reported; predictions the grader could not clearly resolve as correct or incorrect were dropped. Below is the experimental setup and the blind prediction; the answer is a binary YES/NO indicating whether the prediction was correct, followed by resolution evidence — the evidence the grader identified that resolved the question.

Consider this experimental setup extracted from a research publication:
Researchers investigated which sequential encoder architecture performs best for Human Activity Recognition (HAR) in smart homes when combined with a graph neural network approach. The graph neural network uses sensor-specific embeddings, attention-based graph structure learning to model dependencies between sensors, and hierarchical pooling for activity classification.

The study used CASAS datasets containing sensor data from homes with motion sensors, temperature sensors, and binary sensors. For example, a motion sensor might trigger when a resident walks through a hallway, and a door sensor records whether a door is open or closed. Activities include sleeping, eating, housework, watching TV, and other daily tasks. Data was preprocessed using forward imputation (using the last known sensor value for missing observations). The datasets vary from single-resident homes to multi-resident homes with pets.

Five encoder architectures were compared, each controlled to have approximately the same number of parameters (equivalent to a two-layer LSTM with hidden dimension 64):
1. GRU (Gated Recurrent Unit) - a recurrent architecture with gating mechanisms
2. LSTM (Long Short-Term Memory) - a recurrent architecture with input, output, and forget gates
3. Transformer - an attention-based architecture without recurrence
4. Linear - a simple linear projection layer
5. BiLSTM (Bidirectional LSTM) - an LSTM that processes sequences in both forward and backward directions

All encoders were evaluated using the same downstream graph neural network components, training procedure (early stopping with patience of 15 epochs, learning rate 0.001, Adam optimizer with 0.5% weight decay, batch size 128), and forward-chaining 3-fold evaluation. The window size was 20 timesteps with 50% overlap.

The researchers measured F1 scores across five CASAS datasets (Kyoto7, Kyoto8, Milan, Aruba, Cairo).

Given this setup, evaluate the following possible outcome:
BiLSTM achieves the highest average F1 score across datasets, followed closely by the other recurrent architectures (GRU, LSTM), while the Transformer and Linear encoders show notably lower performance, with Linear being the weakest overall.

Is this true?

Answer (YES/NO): NO